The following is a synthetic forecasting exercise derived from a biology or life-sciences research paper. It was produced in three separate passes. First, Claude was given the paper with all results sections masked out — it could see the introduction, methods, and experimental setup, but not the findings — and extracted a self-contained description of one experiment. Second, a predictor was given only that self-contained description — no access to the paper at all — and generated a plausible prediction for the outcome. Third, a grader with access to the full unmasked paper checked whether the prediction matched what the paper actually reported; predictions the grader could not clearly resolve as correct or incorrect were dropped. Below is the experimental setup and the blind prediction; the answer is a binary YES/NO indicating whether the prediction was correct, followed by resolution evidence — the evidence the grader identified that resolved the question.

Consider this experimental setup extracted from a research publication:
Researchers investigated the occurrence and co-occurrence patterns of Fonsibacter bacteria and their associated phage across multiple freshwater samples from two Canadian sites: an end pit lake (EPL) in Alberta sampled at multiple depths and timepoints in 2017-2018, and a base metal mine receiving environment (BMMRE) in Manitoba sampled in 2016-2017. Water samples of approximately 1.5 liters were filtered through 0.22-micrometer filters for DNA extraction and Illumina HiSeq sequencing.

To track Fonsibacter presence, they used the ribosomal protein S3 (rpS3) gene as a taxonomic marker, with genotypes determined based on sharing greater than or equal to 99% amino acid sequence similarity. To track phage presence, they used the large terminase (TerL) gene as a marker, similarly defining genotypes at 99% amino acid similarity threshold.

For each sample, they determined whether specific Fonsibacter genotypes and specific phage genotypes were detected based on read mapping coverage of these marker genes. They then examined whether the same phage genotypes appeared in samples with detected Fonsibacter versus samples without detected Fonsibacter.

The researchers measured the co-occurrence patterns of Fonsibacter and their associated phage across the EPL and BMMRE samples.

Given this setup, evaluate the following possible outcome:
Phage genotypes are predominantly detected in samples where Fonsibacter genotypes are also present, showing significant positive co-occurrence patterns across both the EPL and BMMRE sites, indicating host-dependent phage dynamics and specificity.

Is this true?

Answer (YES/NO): YES